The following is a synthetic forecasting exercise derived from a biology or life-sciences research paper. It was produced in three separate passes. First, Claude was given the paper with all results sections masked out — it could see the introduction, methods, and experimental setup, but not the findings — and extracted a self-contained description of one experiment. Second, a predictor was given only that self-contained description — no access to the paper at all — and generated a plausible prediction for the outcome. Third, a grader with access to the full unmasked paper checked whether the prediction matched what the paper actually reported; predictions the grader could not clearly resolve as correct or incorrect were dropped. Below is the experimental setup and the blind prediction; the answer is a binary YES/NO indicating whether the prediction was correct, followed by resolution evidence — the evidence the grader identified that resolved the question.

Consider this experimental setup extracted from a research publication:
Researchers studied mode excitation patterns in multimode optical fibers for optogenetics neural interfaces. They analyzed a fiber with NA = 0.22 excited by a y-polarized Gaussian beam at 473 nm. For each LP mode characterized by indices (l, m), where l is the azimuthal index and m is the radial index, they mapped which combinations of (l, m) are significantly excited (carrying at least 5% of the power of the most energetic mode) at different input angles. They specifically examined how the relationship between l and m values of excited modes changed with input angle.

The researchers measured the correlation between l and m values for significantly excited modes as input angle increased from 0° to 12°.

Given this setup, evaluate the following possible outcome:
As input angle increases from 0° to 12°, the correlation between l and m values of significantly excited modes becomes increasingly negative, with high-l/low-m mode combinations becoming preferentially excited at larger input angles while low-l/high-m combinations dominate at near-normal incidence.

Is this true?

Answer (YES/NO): NO